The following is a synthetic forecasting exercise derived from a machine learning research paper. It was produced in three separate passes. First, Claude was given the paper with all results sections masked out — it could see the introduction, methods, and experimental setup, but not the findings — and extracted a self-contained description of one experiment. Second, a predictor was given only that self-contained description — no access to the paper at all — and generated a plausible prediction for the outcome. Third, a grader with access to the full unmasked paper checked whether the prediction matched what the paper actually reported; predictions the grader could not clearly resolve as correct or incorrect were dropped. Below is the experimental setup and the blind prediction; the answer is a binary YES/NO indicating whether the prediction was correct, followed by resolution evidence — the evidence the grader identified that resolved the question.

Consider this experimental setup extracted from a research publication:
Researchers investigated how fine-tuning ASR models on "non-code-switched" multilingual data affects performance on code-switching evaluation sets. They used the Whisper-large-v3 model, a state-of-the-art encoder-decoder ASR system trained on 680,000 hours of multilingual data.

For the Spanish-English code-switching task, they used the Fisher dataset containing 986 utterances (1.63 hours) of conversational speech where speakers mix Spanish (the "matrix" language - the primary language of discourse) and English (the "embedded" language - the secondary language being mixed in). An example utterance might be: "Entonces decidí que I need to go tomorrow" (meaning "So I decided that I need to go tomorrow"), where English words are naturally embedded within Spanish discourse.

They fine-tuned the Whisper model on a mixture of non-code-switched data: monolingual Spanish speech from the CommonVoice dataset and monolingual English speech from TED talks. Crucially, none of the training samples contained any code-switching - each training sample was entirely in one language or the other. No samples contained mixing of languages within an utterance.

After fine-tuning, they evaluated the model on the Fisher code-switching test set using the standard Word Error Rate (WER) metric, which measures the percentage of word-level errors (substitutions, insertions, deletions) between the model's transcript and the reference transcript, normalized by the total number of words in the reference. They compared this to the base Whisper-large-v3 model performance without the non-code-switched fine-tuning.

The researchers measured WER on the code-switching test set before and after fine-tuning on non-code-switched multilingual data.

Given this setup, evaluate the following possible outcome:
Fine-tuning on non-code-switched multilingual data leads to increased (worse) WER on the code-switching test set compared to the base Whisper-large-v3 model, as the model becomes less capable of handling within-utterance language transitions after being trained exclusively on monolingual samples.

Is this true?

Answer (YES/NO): NO